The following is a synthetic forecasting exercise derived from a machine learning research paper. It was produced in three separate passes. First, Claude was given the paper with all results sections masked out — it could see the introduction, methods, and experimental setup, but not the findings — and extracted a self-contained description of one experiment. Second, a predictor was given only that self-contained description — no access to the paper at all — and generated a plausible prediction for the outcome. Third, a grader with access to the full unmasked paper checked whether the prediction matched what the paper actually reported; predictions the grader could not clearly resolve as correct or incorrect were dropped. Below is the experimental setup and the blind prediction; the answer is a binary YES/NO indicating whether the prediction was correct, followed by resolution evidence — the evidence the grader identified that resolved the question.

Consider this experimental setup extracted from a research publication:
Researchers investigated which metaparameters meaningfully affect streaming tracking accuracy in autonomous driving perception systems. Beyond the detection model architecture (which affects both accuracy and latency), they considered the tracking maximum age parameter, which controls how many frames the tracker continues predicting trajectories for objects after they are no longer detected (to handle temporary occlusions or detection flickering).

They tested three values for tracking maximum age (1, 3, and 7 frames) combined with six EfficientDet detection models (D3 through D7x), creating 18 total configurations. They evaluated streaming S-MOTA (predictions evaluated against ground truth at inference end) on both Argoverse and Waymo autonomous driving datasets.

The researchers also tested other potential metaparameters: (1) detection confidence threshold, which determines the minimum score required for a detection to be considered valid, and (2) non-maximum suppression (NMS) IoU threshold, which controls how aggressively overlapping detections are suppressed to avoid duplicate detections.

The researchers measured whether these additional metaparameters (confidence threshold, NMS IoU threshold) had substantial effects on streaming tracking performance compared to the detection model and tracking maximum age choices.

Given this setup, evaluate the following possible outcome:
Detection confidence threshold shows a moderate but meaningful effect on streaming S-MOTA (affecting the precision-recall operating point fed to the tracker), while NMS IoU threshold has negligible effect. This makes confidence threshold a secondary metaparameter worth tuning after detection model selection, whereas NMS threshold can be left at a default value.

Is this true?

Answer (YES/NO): NO